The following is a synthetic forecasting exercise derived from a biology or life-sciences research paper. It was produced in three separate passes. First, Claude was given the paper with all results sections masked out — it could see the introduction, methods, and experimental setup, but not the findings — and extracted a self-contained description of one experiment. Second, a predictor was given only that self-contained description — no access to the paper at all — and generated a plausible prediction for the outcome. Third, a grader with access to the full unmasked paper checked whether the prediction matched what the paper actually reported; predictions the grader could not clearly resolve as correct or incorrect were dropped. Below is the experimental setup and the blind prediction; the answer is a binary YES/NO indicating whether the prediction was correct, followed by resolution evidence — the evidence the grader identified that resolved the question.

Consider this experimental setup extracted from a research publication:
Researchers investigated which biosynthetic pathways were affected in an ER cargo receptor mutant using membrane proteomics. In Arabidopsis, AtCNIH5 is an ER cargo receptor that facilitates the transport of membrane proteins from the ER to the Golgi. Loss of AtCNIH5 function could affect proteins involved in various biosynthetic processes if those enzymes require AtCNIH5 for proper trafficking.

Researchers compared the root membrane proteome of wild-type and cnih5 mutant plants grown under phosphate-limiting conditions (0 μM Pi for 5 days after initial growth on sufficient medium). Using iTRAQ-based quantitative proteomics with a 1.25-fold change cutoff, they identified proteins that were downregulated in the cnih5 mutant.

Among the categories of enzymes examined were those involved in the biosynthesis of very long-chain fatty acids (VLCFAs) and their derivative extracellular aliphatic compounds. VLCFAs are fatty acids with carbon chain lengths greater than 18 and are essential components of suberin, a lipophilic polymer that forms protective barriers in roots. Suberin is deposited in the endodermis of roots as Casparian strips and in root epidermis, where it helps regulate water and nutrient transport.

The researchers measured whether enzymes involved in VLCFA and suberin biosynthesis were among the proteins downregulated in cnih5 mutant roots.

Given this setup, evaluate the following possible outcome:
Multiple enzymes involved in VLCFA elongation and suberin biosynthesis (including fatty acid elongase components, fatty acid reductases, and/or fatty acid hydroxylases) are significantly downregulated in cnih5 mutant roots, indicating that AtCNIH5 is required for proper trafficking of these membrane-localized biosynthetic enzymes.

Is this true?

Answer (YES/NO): YES